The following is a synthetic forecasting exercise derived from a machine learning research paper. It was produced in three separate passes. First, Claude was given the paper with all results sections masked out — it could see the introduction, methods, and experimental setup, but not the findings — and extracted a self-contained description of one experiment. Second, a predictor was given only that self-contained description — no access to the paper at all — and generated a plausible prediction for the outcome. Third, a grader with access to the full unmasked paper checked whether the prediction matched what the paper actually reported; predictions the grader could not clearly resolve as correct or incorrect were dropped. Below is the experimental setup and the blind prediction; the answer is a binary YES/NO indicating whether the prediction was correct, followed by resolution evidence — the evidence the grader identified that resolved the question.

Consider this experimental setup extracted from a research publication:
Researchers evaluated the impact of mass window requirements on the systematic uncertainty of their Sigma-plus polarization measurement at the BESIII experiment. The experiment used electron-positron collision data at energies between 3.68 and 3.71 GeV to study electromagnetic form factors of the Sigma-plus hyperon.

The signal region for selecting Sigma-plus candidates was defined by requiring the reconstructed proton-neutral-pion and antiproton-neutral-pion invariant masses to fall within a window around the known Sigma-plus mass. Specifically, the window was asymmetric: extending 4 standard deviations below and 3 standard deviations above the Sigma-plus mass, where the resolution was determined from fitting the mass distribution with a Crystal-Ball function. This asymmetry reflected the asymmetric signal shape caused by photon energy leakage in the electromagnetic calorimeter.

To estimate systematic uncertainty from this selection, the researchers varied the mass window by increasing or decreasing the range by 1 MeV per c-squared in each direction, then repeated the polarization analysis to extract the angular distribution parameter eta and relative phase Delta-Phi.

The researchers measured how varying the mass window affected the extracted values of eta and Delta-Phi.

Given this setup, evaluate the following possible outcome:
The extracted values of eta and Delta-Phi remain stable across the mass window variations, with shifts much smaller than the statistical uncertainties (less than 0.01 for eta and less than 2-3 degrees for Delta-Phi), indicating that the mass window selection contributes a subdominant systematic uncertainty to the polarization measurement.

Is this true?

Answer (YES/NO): NO